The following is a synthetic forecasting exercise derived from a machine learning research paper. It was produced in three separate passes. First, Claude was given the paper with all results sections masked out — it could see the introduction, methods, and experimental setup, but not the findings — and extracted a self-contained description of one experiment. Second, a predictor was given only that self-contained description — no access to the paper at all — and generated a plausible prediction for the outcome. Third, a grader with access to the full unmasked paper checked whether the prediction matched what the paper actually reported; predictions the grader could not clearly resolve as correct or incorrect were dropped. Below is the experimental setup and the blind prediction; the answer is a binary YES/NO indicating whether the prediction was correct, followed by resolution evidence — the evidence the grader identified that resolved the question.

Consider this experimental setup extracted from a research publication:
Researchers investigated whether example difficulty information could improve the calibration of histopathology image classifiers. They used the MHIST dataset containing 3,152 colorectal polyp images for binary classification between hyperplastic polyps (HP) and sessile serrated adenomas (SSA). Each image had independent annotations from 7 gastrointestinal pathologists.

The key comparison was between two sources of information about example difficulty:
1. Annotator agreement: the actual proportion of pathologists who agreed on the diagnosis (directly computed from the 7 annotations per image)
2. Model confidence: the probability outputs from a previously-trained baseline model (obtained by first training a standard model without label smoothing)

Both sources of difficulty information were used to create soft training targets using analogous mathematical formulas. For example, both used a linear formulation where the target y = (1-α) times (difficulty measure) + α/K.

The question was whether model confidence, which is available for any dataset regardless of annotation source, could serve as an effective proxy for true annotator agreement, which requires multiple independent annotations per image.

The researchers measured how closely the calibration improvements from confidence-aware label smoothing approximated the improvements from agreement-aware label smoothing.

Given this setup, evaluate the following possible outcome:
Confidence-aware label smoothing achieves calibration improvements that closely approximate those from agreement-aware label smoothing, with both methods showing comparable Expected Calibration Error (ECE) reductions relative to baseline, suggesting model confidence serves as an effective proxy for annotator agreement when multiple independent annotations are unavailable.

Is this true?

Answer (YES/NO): YES